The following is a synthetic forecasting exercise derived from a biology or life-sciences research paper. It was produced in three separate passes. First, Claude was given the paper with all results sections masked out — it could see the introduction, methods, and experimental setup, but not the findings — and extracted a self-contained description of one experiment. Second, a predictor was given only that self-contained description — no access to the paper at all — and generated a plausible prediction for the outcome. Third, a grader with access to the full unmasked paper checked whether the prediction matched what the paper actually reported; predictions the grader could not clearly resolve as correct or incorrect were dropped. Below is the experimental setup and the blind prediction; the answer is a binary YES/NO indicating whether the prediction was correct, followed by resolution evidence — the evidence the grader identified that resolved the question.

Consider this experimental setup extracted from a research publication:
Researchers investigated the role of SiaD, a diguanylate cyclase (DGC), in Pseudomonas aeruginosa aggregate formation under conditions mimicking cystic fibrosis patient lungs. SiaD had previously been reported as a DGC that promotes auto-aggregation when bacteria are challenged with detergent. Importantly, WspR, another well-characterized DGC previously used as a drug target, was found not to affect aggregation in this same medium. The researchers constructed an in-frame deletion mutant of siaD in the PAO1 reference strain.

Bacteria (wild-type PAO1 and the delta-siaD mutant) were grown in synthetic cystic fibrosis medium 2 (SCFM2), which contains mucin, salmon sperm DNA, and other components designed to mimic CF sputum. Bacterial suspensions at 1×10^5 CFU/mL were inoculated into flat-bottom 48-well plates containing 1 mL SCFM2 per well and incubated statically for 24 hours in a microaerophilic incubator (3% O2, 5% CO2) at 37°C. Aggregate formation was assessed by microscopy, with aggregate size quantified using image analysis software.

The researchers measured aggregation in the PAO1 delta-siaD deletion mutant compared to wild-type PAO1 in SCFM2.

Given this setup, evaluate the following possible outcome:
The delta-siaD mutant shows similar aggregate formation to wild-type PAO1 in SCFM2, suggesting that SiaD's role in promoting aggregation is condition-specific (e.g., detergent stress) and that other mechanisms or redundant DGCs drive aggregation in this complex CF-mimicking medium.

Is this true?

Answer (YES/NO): NO